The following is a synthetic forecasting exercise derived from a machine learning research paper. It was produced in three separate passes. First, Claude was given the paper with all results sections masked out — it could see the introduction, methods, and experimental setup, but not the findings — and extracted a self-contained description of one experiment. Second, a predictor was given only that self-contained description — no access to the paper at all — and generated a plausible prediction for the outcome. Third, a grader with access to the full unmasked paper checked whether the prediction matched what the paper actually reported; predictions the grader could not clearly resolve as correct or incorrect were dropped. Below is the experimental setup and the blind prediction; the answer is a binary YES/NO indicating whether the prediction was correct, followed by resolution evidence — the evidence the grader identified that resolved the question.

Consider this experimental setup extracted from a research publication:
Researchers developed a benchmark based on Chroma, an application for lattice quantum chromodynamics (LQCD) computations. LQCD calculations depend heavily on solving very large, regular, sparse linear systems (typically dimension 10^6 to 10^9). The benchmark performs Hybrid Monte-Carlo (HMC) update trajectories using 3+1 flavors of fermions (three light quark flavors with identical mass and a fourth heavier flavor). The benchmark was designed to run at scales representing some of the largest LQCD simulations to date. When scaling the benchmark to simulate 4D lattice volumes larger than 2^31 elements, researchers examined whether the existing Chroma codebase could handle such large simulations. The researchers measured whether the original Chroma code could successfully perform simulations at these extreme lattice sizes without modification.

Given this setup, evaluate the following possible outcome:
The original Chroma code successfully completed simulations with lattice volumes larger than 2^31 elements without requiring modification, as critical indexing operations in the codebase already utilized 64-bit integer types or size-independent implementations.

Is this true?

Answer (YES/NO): NO